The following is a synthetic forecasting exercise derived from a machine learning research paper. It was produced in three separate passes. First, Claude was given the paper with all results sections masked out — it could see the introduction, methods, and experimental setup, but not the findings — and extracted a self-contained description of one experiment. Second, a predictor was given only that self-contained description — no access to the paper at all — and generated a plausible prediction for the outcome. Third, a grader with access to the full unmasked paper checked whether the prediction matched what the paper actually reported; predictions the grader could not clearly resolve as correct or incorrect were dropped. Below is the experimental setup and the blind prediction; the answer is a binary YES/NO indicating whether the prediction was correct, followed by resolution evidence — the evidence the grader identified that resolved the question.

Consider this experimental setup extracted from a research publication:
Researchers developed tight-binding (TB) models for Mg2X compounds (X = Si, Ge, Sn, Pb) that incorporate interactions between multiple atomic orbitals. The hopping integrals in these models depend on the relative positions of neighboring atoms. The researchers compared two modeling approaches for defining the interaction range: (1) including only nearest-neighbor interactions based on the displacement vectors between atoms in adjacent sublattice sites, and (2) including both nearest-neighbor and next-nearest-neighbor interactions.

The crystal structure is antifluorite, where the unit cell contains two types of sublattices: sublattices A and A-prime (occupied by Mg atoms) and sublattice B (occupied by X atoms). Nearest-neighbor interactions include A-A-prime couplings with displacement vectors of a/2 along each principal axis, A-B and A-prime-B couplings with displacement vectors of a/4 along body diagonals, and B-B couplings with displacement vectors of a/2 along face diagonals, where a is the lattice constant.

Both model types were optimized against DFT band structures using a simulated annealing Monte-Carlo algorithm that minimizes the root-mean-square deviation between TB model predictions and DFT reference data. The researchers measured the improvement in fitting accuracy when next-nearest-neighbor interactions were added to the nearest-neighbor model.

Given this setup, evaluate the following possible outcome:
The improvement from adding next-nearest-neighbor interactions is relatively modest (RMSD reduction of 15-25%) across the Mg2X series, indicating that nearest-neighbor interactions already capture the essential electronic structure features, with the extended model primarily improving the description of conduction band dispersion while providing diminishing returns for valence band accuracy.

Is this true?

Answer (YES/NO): NO